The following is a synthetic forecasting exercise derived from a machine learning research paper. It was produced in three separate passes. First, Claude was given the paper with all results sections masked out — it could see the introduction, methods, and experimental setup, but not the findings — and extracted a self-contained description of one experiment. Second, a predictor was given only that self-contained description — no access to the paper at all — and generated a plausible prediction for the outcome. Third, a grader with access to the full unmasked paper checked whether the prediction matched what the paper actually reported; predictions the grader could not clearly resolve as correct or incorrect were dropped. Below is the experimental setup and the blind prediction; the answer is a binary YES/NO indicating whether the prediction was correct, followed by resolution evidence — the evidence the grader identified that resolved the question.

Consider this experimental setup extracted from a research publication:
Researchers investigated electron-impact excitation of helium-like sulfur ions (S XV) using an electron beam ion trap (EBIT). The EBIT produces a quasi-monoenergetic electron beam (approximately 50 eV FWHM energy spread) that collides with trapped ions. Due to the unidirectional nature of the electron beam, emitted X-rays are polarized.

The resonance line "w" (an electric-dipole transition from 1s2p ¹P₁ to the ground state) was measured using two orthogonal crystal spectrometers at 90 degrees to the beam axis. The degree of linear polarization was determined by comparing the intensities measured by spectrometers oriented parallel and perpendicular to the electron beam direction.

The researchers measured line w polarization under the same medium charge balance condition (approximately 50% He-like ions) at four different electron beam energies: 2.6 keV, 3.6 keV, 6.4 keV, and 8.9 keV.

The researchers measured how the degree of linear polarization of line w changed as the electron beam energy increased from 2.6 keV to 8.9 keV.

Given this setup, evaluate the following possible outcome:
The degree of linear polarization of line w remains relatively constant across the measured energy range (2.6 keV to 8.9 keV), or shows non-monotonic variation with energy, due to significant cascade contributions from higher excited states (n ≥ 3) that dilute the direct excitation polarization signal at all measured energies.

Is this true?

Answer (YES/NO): NO